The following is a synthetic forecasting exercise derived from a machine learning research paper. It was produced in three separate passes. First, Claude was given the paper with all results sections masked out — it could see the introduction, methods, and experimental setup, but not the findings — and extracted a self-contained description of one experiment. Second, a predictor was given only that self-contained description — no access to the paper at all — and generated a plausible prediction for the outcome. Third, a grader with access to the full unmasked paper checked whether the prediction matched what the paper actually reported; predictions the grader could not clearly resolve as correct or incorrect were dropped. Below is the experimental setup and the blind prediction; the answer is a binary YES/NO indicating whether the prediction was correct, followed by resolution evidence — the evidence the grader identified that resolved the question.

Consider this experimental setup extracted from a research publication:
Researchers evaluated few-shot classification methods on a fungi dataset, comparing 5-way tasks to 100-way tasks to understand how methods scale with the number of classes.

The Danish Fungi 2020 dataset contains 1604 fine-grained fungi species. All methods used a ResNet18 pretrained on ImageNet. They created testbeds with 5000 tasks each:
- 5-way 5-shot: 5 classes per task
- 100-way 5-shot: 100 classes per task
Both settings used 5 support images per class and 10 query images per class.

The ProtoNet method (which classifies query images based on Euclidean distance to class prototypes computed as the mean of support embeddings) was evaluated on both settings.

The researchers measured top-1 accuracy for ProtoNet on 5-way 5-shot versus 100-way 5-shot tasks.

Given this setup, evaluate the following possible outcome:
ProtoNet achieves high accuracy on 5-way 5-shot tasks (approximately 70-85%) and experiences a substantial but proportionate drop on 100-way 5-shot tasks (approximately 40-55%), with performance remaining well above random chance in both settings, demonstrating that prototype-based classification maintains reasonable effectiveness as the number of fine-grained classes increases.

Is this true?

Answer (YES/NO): NO